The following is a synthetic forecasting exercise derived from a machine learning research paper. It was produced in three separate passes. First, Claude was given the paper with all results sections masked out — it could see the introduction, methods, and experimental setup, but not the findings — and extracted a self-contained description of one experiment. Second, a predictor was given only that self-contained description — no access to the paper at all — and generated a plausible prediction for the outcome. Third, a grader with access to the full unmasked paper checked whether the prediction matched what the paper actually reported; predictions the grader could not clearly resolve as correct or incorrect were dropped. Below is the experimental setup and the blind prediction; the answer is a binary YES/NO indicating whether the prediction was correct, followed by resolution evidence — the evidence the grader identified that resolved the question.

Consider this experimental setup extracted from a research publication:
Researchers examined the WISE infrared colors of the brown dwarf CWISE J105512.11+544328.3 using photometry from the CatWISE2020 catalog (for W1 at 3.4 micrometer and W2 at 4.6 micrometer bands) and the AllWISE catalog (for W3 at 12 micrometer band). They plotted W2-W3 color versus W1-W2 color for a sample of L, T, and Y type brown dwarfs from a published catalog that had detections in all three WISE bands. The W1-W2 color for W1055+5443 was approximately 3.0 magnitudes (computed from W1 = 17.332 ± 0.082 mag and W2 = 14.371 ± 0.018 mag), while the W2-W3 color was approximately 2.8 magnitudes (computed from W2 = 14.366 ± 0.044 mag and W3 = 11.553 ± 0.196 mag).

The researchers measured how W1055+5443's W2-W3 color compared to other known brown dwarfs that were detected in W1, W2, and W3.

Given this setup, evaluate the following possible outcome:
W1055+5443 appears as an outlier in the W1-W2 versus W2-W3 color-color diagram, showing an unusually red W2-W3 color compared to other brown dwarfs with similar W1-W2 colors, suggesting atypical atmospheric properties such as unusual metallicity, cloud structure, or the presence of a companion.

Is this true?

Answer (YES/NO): YES